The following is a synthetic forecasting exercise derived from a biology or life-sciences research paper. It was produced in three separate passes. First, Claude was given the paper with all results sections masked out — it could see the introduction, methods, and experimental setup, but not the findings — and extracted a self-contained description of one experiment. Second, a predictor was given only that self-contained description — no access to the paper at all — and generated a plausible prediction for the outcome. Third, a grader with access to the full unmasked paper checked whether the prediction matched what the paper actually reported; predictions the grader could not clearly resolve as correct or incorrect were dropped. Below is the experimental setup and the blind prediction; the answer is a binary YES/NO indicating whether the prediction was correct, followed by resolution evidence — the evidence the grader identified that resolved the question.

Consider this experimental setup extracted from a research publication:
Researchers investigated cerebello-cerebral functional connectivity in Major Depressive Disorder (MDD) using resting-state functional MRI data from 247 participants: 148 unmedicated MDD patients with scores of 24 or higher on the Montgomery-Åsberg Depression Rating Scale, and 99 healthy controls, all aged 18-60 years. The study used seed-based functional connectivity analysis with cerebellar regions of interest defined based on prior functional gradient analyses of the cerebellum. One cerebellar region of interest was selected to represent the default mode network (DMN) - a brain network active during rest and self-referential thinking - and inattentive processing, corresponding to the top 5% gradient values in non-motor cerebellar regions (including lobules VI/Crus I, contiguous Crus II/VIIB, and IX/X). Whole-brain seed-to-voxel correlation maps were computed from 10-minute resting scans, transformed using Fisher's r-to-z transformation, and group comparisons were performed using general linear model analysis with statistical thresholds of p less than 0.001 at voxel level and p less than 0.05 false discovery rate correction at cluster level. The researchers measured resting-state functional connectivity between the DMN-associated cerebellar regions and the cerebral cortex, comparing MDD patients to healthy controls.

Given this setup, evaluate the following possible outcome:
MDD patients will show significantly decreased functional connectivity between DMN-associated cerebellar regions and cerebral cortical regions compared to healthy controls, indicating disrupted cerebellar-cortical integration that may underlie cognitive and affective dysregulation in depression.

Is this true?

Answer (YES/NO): NO